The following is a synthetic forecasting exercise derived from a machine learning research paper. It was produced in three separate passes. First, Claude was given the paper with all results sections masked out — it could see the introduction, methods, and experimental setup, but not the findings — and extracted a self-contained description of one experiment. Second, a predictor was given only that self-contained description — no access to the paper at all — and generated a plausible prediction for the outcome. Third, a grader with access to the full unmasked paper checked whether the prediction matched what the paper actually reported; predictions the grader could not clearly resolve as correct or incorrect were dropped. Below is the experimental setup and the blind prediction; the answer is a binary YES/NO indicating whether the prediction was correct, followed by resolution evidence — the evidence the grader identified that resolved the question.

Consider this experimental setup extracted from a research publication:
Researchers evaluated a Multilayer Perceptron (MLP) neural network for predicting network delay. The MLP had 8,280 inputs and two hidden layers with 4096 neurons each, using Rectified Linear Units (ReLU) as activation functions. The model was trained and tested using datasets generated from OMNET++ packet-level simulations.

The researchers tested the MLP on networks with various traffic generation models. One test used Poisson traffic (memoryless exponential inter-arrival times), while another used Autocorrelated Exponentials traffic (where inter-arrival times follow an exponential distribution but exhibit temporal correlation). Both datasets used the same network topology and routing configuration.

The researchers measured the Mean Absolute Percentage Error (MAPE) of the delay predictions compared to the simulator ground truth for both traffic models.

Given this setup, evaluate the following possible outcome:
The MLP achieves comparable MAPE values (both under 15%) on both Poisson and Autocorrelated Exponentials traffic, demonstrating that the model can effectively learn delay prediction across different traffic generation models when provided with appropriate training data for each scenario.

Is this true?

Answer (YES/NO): NO